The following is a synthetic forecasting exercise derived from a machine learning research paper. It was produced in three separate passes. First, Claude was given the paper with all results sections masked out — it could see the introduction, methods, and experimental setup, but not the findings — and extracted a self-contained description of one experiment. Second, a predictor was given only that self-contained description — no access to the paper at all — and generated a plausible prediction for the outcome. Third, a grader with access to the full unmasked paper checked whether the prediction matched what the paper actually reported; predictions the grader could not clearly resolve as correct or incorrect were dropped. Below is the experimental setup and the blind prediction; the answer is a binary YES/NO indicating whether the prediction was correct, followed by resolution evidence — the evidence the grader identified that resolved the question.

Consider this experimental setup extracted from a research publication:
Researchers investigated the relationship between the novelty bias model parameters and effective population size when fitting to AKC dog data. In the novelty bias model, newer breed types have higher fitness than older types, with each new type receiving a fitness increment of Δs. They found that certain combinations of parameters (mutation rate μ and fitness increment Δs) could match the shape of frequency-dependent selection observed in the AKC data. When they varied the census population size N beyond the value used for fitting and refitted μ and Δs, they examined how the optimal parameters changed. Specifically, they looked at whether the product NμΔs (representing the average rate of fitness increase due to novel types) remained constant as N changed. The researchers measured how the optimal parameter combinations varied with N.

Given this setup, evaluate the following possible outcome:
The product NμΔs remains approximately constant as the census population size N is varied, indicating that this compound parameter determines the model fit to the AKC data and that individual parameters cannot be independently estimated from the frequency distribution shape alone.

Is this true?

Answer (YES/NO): YES